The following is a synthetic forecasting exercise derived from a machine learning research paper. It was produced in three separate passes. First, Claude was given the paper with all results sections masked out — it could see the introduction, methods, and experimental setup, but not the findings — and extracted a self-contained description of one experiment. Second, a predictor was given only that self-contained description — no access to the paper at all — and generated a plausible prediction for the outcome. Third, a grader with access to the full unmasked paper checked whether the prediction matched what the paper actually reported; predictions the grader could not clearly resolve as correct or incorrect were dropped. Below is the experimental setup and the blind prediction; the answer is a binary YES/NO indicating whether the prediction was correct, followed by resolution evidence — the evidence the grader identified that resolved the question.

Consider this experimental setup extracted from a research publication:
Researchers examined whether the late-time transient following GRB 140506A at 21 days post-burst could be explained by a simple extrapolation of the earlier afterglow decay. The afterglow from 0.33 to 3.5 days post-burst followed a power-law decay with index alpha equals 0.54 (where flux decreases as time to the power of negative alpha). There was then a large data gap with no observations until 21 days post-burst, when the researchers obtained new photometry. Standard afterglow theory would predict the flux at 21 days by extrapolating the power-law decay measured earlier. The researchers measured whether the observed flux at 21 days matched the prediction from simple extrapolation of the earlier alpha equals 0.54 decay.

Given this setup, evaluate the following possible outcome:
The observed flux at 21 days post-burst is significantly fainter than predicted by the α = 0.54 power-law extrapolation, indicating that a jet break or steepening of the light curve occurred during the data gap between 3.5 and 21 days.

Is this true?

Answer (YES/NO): YES